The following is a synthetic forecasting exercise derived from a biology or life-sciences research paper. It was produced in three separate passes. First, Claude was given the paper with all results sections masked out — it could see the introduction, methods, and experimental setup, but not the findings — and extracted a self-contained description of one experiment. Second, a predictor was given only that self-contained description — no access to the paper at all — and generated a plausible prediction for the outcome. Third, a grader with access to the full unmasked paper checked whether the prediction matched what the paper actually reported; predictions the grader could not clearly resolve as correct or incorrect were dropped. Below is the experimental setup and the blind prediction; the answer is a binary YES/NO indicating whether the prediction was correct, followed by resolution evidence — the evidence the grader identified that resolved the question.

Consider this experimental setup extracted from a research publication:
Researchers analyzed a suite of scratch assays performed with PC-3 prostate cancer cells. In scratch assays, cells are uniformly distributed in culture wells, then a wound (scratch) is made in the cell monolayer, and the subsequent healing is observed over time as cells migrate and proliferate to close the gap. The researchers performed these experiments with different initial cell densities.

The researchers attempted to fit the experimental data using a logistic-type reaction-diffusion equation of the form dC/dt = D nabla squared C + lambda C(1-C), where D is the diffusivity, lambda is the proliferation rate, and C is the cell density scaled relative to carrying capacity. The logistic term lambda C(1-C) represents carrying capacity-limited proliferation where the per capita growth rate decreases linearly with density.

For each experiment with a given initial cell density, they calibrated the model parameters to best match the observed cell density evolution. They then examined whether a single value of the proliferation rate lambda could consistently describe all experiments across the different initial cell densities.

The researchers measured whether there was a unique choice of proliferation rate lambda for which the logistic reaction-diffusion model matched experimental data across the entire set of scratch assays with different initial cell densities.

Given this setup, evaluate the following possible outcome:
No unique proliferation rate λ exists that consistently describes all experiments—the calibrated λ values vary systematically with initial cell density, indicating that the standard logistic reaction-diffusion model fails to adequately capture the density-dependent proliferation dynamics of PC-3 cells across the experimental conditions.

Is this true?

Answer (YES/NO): YES